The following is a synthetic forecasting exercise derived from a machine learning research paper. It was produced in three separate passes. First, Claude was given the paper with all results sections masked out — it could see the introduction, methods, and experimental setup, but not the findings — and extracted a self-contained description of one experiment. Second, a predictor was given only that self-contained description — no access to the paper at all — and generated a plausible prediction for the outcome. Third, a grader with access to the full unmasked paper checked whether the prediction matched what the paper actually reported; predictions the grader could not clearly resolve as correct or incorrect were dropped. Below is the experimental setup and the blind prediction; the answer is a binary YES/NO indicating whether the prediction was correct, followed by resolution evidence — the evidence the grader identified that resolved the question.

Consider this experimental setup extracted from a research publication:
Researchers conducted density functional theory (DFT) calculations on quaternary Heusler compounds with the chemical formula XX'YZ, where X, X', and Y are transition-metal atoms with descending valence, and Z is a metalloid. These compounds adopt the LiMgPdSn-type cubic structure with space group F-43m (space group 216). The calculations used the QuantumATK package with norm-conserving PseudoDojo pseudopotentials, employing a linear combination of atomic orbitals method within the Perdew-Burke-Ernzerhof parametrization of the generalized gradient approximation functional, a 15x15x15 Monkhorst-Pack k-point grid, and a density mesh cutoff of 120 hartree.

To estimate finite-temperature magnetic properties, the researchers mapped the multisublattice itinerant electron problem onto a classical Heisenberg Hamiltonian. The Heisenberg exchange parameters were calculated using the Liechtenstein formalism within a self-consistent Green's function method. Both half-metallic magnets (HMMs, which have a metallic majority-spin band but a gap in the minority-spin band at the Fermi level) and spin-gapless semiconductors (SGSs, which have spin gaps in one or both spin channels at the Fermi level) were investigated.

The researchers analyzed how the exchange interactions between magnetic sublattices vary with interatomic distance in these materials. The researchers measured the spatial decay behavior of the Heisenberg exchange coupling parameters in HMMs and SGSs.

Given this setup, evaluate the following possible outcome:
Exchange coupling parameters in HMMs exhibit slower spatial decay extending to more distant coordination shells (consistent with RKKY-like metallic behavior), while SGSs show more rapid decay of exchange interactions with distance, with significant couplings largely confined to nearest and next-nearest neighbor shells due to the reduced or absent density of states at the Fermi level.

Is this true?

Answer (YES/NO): NO